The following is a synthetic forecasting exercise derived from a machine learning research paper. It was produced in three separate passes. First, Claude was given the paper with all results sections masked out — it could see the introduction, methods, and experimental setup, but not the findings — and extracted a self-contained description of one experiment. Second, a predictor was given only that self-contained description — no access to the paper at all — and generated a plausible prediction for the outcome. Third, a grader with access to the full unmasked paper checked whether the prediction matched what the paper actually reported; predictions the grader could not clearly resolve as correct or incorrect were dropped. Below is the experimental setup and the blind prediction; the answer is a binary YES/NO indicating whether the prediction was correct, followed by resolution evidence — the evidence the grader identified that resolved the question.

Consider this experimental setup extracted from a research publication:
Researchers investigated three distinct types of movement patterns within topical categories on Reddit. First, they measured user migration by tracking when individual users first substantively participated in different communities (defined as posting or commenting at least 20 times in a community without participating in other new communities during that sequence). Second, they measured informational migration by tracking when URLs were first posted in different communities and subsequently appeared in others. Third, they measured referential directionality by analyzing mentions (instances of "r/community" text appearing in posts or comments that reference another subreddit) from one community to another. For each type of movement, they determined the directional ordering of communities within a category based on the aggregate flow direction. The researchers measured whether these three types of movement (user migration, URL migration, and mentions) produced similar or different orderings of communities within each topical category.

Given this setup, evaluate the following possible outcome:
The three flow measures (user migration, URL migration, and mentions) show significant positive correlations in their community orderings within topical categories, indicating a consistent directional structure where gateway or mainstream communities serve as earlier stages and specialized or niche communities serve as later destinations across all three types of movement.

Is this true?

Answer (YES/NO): NO